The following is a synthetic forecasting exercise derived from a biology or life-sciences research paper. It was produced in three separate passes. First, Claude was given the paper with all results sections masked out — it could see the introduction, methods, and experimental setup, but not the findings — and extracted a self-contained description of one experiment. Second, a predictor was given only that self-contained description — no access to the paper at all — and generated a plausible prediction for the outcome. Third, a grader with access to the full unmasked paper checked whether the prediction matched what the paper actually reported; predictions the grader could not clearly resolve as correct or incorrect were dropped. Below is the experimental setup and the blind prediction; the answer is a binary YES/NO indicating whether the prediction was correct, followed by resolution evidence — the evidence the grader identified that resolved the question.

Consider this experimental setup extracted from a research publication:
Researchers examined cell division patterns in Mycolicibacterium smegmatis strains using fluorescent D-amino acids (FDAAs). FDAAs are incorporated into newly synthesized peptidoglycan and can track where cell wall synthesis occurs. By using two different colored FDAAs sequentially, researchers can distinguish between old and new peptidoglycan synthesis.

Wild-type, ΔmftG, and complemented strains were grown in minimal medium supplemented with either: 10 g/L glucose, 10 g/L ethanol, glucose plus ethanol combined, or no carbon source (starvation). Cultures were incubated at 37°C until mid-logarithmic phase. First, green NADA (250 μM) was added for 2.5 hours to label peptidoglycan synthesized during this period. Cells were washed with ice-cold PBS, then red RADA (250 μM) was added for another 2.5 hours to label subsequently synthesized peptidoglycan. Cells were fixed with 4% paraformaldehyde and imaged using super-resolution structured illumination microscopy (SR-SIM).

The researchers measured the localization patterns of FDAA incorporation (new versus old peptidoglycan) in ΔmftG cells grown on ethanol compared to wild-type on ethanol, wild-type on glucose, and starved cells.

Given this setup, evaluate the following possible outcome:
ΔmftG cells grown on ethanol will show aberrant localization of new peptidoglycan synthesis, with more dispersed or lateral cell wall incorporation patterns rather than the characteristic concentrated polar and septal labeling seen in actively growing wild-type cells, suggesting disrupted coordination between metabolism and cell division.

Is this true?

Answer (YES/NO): NO